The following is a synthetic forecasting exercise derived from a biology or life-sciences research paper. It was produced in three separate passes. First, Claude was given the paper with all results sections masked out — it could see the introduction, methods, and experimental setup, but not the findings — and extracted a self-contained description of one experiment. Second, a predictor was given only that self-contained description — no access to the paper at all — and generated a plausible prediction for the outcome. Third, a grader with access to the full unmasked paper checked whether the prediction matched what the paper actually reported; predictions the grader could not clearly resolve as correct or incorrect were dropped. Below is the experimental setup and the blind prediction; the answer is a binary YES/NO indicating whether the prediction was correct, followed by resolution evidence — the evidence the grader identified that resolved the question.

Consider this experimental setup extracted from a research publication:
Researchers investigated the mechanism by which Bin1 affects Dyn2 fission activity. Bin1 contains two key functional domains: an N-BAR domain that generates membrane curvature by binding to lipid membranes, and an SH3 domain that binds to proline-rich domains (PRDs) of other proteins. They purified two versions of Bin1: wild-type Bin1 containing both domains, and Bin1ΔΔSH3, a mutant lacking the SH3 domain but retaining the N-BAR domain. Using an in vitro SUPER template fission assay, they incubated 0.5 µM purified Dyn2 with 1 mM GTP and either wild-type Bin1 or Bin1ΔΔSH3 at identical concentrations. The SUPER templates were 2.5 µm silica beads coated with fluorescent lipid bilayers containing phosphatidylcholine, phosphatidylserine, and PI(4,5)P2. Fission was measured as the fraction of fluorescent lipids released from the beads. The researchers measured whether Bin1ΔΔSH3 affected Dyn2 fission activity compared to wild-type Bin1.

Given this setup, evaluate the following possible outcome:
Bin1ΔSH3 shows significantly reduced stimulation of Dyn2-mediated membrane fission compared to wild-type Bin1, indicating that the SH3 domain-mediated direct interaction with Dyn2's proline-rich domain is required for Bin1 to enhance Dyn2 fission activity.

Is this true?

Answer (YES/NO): NO